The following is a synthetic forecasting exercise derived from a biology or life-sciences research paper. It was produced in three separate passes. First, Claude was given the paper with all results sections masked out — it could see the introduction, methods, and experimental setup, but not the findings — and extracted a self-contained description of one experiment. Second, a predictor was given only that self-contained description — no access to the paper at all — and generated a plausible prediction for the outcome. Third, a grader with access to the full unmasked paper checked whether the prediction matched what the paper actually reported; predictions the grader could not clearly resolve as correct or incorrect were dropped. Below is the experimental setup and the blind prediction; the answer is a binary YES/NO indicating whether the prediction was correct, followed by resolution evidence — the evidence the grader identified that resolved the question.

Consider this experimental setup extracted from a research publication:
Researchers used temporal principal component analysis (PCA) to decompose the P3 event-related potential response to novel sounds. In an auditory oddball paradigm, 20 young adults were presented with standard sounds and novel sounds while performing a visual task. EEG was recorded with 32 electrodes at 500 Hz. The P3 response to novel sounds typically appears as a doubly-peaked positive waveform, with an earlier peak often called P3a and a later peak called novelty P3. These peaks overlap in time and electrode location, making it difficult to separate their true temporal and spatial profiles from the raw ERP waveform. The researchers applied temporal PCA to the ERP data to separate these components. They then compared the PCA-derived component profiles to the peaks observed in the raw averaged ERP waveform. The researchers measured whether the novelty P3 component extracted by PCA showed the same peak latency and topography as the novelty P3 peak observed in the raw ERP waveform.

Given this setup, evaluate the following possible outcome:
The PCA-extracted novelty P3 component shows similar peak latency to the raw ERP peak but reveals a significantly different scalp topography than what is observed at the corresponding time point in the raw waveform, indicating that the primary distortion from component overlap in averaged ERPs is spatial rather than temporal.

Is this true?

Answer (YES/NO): NO